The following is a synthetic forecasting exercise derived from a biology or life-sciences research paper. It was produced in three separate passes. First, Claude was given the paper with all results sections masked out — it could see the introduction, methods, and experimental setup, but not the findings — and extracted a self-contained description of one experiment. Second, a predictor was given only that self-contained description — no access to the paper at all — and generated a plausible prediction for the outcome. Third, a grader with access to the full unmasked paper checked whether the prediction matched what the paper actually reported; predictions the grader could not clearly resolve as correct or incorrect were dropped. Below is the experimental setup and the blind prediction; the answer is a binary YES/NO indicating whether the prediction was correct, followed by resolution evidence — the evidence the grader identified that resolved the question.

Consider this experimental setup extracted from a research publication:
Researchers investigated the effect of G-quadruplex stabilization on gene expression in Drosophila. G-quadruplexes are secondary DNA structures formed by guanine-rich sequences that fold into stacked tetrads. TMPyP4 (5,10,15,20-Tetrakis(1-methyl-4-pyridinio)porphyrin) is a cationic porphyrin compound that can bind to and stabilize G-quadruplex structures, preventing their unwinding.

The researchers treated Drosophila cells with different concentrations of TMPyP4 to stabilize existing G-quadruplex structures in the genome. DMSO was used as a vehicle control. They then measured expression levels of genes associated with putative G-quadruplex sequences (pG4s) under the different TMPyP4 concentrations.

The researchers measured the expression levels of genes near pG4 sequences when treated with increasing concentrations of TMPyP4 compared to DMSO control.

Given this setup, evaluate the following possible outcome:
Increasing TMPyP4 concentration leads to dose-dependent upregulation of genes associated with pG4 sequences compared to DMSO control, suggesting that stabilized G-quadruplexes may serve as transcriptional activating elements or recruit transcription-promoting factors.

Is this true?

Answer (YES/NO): NO